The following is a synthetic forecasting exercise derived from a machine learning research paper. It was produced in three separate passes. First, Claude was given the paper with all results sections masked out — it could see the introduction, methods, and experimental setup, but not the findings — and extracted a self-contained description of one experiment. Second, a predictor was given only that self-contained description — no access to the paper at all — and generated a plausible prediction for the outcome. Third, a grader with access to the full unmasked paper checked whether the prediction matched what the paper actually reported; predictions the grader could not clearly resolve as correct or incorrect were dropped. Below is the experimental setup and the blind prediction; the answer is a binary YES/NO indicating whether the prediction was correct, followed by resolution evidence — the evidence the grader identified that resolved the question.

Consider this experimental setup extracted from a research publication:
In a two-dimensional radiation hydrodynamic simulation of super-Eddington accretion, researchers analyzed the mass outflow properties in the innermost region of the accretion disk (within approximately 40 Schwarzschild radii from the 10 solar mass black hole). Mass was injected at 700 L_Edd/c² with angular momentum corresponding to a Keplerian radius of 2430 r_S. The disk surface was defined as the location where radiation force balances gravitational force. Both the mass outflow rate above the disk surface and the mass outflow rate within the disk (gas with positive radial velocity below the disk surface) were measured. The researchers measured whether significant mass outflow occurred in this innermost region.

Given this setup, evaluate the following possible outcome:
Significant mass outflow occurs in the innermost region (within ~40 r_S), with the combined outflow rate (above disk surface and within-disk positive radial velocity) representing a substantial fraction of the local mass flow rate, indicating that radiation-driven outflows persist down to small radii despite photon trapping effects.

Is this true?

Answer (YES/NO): NO